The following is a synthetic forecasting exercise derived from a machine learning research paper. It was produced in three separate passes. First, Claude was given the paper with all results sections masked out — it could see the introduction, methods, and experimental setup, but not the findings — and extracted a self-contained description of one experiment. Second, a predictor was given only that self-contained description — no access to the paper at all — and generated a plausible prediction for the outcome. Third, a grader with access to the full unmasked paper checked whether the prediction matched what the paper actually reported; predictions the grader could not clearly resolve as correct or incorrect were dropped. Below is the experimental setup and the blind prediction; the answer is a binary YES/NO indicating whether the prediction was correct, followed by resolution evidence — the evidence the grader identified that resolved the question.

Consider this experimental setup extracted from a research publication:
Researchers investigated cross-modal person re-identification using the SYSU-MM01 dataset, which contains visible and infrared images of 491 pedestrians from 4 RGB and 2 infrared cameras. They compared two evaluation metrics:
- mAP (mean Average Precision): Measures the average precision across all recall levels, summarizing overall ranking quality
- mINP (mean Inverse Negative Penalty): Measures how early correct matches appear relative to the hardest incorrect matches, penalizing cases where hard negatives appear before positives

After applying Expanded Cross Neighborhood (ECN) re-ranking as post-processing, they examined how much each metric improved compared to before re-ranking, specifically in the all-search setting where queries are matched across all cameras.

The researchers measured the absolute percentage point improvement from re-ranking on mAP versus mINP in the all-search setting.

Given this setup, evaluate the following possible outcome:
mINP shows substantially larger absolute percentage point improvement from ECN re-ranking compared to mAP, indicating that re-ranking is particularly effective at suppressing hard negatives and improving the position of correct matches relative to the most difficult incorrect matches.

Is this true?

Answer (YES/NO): NO